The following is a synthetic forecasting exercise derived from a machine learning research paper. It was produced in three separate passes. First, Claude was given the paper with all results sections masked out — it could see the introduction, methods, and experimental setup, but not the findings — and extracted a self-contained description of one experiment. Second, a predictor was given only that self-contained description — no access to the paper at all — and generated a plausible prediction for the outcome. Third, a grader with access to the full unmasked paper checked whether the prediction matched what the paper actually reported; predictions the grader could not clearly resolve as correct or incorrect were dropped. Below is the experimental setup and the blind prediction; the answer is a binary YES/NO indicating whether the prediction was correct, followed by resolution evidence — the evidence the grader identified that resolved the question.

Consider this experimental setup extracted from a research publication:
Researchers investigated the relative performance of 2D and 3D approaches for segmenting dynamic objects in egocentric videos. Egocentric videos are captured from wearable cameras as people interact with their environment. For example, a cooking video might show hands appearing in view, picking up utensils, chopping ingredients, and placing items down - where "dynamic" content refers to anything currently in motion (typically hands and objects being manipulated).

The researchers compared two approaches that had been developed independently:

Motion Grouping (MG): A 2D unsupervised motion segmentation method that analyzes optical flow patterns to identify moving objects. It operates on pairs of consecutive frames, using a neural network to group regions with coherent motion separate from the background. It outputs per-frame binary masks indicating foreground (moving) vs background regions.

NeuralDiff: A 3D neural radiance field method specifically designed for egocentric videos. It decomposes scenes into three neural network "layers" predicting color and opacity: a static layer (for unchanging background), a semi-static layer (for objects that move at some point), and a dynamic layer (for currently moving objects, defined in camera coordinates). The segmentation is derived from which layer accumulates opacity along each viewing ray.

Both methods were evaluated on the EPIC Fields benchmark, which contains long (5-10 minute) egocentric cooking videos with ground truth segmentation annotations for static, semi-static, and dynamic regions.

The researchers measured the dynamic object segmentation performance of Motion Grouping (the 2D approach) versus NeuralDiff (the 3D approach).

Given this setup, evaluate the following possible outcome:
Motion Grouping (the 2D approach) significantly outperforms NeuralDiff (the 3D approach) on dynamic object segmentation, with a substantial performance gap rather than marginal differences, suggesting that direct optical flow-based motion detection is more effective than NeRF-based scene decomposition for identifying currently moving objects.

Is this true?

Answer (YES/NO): YES